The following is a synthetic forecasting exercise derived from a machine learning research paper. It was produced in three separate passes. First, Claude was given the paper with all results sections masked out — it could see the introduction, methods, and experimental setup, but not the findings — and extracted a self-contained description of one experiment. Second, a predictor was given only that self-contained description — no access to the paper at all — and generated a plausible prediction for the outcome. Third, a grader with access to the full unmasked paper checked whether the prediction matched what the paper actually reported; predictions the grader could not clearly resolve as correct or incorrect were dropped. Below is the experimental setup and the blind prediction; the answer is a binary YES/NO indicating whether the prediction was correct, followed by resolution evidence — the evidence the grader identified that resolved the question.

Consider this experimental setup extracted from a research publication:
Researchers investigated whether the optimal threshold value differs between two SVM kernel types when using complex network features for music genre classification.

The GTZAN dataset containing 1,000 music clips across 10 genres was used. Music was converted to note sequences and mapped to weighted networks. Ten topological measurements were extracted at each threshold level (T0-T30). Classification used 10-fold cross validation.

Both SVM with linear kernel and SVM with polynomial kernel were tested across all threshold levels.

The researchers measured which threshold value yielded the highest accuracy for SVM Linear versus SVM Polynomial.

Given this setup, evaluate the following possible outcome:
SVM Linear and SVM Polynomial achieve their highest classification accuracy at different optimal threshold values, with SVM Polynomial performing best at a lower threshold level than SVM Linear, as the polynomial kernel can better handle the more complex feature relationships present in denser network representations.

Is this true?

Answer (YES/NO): YES